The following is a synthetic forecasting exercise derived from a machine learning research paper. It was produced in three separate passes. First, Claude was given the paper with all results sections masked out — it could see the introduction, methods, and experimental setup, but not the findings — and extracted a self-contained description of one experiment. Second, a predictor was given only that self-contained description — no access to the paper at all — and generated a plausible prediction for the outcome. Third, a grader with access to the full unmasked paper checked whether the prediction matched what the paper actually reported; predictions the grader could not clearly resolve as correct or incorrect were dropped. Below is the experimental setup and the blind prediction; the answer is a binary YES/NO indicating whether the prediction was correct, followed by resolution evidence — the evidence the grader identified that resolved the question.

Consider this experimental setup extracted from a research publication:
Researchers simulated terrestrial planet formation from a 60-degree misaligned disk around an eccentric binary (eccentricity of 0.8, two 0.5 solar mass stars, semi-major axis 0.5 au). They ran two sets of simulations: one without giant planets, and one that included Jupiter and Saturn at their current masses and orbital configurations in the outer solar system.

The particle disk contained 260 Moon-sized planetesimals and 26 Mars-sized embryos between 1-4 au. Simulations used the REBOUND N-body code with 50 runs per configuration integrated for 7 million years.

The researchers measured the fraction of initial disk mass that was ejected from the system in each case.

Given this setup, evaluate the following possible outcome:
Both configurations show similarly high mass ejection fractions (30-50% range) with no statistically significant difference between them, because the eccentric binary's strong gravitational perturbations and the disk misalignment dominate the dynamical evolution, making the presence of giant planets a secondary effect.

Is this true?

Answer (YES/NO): NO